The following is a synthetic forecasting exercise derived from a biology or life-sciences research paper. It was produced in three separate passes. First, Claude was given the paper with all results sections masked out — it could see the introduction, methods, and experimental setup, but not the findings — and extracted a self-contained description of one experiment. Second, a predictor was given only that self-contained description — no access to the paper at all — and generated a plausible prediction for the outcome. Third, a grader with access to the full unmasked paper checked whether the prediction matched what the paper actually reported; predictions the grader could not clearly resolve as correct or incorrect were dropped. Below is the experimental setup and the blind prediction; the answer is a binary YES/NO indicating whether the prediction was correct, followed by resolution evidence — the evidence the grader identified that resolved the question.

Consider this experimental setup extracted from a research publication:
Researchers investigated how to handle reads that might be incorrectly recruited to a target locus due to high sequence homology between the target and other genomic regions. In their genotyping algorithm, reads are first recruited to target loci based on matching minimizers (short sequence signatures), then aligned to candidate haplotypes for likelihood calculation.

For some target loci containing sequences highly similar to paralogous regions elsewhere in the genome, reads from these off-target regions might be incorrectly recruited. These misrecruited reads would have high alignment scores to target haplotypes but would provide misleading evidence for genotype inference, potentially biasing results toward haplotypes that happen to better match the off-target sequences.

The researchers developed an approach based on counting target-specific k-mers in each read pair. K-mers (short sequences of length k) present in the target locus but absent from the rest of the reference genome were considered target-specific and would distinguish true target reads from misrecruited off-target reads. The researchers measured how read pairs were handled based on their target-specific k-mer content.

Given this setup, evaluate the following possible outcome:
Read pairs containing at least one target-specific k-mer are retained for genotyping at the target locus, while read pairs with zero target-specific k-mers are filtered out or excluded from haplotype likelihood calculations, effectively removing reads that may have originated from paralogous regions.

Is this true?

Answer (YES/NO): NO